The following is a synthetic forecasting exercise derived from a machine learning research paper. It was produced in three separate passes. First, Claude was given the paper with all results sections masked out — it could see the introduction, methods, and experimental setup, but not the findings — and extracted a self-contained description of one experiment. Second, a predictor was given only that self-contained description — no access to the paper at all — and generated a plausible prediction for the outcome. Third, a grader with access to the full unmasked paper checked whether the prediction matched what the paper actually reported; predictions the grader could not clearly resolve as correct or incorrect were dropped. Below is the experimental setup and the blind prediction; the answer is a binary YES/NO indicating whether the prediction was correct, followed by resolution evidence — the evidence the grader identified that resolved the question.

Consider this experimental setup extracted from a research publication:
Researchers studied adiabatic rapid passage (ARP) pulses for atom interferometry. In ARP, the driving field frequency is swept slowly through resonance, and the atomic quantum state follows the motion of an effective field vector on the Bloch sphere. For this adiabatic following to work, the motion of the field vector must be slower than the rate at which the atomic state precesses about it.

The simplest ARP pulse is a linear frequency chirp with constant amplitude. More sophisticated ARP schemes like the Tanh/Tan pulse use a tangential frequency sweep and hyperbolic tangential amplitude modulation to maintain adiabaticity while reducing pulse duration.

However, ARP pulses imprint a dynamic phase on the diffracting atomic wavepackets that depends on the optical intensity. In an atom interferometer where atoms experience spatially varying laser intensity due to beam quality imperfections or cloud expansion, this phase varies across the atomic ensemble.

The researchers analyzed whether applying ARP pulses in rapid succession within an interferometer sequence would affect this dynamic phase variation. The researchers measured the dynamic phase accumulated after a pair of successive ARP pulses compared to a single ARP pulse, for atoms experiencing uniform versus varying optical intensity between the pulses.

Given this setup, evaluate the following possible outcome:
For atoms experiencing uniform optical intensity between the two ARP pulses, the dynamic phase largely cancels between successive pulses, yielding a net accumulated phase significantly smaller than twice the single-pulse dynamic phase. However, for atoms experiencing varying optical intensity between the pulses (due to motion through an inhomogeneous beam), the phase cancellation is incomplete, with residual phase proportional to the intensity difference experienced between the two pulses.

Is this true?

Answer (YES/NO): YES